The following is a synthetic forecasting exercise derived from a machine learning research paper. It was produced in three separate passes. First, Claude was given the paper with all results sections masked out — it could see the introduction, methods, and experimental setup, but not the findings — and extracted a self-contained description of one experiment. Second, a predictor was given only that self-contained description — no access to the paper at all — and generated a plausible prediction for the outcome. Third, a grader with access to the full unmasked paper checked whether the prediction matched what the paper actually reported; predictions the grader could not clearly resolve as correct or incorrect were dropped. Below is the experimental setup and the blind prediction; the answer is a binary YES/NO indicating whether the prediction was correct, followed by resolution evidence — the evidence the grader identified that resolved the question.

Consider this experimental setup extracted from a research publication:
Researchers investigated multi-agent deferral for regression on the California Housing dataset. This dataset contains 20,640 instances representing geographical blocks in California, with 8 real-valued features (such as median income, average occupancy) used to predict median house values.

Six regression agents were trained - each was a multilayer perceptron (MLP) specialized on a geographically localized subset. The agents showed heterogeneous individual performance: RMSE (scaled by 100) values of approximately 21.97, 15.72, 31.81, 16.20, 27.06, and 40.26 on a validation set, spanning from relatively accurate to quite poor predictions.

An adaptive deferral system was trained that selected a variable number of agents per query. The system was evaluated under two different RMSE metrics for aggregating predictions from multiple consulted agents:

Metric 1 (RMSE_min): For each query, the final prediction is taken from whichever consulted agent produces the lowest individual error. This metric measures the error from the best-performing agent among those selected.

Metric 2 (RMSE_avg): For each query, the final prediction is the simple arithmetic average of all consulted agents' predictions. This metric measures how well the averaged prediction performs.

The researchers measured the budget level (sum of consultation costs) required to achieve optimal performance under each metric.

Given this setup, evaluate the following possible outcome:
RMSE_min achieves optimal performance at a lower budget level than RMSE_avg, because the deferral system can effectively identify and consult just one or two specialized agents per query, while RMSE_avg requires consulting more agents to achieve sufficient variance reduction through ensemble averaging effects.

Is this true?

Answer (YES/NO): NO